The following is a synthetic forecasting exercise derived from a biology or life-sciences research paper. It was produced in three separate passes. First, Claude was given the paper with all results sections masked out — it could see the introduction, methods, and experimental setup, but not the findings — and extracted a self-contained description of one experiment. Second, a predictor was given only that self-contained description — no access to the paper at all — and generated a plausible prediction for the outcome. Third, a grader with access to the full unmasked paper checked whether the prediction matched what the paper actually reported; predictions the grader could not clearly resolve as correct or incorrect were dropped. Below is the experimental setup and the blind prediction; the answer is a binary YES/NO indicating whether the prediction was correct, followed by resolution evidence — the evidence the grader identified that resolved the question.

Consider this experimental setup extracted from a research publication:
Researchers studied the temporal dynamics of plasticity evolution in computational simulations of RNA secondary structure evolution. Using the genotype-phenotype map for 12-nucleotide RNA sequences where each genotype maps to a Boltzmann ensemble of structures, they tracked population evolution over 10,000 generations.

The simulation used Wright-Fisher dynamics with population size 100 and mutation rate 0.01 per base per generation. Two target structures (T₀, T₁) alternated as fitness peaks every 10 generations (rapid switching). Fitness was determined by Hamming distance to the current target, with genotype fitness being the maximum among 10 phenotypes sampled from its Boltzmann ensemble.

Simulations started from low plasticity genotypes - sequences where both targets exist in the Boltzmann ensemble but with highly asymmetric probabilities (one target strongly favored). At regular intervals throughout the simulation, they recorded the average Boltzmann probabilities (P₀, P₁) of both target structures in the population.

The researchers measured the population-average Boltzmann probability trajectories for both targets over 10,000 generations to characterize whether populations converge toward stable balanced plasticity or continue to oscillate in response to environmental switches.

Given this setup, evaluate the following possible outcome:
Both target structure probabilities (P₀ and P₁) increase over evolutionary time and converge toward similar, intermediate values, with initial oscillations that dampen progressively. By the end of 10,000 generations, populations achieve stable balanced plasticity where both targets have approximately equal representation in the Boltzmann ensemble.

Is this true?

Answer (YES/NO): NO